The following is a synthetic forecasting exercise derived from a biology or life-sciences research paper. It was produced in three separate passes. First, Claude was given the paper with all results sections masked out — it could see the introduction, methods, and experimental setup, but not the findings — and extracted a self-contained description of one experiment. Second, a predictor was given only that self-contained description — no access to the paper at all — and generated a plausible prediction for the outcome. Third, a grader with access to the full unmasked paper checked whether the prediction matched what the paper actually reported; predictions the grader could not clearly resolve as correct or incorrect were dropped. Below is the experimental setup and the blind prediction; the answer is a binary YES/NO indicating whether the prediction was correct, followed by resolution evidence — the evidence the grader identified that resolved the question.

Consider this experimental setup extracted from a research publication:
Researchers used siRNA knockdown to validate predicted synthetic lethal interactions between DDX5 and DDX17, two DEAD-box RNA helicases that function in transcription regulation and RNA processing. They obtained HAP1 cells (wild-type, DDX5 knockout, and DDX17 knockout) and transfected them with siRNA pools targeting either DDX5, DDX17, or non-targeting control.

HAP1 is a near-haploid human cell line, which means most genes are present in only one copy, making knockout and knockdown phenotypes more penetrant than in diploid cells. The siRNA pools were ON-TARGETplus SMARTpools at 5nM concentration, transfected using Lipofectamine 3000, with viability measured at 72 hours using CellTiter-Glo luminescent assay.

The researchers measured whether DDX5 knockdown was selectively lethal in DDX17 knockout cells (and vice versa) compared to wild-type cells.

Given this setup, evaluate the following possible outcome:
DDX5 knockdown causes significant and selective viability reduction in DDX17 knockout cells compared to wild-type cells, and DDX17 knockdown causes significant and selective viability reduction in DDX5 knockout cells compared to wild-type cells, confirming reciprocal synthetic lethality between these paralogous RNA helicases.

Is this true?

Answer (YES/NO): YES